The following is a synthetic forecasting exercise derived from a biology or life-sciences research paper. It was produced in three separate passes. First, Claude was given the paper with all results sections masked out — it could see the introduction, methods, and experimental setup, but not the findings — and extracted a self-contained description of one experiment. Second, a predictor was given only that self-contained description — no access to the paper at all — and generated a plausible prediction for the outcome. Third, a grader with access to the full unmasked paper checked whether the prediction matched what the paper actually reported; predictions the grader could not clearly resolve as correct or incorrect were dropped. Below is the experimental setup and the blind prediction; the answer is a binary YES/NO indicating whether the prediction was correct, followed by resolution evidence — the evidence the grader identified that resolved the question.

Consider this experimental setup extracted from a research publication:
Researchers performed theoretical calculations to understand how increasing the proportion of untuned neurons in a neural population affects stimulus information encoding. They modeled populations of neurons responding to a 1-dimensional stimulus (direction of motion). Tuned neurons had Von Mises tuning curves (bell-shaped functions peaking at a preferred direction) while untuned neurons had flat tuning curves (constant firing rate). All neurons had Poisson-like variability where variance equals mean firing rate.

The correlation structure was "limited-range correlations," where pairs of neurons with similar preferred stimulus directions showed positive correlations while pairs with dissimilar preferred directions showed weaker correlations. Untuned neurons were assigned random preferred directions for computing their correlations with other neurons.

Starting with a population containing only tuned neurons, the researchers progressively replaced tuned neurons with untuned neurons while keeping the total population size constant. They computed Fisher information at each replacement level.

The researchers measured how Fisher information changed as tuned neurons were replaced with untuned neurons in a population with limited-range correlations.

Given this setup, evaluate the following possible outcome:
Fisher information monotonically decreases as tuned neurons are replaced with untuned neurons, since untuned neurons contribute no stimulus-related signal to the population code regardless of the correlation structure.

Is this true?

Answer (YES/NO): NO